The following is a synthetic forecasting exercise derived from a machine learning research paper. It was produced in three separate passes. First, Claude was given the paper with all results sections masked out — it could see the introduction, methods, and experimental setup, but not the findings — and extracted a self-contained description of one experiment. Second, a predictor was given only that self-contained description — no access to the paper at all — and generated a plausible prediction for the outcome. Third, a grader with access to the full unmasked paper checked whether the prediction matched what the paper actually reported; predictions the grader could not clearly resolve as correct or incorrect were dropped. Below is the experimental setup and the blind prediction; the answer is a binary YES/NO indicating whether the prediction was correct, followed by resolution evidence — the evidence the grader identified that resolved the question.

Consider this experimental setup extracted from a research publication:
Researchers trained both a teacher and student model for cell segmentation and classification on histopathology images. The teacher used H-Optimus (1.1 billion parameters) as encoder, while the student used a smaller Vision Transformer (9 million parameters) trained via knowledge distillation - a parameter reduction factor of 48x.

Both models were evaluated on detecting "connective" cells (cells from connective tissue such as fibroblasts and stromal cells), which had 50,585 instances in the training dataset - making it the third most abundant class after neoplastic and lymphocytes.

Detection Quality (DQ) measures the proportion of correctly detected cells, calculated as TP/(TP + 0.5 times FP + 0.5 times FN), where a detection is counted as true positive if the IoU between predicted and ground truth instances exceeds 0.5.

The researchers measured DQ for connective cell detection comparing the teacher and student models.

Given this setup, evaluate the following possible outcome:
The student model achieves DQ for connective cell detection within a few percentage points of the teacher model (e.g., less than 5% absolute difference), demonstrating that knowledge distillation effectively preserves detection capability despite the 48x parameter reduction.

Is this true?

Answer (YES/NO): YES